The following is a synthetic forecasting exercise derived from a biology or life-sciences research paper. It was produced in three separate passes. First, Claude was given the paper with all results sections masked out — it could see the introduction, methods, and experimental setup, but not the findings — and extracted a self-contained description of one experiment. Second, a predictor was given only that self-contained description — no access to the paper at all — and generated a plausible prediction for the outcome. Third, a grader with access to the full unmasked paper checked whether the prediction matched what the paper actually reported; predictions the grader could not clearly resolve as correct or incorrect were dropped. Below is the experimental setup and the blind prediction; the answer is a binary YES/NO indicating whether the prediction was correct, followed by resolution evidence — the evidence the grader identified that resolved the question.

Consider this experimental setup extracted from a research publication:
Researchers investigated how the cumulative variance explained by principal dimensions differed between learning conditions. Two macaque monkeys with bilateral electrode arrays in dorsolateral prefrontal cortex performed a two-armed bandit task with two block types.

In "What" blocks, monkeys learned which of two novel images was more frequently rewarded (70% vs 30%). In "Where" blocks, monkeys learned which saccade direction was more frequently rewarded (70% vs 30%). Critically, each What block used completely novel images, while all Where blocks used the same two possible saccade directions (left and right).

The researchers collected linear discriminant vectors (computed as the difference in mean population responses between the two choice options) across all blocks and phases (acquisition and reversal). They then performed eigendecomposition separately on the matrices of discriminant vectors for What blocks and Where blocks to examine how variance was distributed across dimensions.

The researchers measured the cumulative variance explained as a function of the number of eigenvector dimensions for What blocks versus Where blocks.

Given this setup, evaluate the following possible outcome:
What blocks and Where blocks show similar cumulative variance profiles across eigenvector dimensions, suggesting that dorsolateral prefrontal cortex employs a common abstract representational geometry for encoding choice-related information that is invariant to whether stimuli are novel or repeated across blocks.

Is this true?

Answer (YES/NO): NO